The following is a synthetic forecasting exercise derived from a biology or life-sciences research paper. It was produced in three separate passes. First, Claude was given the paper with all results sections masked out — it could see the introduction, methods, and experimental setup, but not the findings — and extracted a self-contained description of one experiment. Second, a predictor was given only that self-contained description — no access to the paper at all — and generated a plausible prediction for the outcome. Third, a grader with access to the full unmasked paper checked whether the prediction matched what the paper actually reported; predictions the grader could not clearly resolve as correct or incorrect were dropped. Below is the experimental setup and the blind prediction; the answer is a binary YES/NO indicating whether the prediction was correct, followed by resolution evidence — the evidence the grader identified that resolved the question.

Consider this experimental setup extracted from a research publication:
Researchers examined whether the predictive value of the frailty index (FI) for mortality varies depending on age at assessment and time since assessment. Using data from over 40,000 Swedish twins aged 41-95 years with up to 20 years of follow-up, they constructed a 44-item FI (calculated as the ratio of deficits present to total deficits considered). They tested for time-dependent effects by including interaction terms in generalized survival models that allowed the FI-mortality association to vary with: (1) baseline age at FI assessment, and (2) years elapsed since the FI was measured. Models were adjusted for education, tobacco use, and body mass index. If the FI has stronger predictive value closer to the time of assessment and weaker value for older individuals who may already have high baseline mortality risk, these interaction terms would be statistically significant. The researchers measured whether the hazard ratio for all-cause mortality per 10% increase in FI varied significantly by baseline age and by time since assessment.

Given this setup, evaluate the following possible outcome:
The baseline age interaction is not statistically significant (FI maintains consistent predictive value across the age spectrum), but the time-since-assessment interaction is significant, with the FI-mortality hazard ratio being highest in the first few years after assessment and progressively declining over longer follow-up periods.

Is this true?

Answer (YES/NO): NO